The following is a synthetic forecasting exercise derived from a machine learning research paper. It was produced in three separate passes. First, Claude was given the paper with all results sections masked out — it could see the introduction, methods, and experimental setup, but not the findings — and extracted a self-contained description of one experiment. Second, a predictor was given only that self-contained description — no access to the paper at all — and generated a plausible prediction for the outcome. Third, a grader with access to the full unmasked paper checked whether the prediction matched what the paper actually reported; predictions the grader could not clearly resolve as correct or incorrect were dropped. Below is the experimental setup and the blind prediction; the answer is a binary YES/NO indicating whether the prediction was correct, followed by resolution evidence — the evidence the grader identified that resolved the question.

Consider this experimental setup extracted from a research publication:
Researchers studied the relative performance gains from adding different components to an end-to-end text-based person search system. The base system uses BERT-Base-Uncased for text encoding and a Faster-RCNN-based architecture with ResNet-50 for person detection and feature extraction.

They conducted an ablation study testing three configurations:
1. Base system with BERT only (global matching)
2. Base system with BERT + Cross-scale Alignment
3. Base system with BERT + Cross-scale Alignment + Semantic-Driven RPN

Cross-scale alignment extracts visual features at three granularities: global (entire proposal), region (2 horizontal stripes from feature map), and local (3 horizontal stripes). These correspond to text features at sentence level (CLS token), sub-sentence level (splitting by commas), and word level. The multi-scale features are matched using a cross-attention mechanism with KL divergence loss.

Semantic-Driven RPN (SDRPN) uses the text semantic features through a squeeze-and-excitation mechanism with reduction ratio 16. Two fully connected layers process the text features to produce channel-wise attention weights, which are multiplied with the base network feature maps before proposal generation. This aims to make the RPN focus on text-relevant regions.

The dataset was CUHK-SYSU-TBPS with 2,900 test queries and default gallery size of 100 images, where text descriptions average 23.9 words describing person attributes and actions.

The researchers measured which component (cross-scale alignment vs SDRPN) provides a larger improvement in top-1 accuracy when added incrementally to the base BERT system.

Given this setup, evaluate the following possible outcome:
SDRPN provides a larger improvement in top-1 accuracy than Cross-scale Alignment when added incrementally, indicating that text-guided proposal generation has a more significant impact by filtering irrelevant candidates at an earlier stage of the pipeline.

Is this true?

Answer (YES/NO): YES